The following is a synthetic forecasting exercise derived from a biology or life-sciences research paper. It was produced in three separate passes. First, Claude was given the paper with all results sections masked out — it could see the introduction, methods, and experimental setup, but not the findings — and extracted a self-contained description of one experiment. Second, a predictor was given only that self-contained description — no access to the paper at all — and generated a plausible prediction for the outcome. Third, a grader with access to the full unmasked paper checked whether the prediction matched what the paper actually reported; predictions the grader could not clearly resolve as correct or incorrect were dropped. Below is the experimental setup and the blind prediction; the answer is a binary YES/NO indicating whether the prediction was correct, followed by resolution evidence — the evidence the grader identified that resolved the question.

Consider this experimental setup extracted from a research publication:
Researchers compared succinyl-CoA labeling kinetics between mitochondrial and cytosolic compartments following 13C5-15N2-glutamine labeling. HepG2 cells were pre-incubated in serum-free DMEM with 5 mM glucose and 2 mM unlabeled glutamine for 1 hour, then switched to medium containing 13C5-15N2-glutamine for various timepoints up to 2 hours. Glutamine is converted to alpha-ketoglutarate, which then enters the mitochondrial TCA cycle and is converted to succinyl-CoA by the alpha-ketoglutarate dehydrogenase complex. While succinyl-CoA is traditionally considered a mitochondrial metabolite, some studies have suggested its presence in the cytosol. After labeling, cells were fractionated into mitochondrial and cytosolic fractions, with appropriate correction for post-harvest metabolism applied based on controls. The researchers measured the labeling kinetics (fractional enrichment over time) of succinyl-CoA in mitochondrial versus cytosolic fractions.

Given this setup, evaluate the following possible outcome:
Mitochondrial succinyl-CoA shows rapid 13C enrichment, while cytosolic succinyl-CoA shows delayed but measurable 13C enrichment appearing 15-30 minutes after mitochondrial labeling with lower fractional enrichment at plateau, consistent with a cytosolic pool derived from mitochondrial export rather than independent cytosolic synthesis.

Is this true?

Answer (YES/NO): NO